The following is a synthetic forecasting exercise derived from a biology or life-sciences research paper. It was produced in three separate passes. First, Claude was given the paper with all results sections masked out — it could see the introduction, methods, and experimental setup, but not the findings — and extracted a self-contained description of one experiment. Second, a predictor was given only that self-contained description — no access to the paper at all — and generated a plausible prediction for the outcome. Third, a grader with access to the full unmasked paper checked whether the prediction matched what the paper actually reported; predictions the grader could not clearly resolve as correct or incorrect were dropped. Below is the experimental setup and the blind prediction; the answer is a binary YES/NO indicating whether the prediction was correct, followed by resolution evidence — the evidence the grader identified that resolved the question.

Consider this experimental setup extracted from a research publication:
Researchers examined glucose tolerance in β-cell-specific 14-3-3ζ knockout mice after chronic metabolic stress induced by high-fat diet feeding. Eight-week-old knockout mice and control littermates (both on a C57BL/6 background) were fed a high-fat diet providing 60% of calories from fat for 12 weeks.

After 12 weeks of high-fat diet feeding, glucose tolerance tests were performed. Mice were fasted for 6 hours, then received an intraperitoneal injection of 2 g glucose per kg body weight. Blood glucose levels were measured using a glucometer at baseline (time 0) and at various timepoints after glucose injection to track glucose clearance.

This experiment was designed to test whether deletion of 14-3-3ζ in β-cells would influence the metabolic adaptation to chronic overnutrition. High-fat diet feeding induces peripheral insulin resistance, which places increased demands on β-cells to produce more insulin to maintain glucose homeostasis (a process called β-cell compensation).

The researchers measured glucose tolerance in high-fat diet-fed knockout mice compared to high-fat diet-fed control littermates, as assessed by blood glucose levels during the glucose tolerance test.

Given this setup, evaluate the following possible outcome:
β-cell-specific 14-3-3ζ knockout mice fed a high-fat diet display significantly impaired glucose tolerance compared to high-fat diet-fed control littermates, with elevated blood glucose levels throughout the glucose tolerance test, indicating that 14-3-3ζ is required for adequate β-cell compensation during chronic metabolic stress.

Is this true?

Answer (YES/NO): NO